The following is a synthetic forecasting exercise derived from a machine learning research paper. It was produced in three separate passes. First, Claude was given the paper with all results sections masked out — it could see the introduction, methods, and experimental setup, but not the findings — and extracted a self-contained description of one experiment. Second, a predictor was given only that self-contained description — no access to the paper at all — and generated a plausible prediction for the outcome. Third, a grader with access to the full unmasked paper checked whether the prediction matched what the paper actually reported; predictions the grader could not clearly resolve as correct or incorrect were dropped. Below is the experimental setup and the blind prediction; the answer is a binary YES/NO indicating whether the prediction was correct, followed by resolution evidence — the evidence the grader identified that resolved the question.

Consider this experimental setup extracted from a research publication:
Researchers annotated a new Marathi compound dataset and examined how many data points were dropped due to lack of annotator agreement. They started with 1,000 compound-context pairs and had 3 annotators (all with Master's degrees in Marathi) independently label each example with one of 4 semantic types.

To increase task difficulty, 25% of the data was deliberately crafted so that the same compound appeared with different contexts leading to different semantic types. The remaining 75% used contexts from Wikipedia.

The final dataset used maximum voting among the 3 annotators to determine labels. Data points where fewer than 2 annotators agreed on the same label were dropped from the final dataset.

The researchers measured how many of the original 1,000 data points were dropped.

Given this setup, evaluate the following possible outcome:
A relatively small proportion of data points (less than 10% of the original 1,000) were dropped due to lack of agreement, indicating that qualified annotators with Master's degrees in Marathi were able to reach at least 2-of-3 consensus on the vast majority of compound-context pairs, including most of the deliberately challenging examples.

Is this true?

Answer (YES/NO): NO